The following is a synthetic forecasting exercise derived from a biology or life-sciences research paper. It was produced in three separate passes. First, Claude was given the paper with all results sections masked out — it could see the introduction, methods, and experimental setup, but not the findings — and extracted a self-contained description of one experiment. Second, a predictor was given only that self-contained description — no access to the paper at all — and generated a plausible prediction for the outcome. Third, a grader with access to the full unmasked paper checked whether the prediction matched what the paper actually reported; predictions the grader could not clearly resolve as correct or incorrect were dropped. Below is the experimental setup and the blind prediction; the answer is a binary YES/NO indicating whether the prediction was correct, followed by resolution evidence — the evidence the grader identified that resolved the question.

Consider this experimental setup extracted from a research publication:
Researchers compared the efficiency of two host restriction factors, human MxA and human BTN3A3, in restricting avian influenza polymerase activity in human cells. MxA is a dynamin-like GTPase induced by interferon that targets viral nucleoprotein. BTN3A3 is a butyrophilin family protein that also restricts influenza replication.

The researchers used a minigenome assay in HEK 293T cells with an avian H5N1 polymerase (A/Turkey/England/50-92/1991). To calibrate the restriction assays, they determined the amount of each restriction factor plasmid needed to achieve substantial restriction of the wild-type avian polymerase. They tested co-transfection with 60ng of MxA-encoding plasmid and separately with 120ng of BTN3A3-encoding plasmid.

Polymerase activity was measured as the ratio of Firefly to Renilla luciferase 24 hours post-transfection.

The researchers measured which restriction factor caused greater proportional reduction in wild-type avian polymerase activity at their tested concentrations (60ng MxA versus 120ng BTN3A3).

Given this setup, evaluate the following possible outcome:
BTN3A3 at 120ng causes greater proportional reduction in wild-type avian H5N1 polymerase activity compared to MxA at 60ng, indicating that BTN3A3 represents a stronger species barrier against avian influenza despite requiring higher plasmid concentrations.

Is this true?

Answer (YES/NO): NO